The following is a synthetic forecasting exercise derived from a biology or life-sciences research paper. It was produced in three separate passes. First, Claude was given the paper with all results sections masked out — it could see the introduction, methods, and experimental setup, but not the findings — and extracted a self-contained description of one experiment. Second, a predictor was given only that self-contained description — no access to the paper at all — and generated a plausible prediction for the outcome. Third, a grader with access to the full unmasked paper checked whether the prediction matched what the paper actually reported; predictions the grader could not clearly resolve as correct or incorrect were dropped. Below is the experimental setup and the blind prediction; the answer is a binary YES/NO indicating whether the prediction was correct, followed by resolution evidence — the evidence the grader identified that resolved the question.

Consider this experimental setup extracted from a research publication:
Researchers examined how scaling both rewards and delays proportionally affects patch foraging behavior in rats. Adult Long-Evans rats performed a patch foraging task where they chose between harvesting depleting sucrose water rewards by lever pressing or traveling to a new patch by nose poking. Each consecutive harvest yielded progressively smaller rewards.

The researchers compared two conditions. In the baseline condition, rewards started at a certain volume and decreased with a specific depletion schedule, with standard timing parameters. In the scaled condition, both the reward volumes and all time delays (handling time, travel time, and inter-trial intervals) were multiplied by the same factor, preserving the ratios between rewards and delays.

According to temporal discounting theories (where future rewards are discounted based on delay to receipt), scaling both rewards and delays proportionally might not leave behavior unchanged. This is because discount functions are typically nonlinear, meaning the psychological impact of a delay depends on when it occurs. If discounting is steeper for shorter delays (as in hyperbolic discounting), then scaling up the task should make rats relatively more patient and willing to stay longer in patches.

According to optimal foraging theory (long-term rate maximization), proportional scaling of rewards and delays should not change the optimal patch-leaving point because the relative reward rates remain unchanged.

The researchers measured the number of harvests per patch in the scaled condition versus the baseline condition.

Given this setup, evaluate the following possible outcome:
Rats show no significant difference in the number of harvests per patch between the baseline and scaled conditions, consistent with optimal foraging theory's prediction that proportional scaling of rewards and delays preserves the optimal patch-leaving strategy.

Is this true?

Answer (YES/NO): NO